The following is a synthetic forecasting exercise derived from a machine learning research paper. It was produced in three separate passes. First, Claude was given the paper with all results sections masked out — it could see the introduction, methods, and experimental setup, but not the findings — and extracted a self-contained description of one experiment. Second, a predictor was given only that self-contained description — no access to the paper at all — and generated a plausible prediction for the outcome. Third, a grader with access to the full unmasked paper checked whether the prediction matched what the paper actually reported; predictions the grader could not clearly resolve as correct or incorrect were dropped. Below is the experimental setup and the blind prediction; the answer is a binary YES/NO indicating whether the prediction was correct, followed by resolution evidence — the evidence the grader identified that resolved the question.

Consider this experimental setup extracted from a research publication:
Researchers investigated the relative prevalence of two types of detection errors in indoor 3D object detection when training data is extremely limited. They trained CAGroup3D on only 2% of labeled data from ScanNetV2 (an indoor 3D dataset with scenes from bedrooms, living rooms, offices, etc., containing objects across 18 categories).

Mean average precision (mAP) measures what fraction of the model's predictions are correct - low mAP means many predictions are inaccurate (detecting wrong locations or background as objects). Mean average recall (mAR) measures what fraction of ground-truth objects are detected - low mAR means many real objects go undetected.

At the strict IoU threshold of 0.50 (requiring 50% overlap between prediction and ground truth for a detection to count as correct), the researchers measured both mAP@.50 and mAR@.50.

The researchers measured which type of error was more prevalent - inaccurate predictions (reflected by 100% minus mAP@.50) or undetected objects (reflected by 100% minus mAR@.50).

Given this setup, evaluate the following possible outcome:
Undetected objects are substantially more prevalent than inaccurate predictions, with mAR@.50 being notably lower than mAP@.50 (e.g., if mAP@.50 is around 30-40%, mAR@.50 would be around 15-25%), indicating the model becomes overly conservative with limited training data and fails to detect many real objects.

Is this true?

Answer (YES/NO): NO